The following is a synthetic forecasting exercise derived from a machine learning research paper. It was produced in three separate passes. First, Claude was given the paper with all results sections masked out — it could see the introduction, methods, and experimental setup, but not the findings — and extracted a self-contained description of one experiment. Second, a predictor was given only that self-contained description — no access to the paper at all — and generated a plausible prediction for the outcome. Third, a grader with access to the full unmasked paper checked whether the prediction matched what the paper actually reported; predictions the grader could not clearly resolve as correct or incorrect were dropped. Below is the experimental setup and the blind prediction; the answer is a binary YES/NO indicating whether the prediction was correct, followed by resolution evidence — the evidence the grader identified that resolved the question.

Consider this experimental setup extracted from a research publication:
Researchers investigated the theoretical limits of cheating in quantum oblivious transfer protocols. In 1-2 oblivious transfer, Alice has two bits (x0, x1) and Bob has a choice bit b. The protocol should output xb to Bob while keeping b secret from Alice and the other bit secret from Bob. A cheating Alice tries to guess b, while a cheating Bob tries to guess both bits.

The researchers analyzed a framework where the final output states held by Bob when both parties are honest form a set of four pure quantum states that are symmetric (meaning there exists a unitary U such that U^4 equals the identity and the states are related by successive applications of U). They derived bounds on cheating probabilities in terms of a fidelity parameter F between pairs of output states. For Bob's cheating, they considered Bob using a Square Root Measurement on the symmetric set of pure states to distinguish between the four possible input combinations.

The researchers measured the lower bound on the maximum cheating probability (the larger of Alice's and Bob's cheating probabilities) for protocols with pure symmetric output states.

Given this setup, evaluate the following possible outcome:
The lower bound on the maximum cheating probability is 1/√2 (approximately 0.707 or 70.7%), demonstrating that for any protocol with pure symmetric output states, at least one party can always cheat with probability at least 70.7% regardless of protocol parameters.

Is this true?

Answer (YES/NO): NO